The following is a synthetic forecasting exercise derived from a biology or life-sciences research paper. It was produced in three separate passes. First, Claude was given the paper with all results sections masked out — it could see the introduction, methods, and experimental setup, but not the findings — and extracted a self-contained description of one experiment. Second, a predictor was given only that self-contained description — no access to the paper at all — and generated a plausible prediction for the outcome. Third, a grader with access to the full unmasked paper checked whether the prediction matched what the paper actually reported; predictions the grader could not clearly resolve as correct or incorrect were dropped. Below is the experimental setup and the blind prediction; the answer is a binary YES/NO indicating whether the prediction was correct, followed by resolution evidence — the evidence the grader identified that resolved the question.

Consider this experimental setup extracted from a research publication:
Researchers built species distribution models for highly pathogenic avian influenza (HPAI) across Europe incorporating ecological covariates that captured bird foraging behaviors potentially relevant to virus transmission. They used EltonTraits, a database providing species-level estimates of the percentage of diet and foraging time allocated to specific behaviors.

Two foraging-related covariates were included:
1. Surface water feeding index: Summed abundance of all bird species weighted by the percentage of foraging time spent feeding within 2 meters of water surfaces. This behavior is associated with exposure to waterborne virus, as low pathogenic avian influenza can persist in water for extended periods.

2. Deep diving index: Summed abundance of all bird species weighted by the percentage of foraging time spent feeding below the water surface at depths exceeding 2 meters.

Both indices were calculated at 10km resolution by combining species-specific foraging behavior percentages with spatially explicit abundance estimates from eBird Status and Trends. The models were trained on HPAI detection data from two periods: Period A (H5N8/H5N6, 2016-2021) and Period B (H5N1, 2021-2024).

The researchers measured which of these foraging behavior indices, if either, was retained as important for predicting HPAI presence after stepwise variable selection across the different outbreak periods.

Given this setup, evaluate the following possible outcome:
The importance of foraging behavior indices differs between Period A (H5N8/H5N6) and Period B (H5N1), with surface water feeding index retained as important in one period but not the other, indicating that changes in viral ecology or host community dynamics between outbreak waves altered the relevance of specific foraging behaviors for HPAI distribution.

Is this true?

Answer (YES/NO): NO